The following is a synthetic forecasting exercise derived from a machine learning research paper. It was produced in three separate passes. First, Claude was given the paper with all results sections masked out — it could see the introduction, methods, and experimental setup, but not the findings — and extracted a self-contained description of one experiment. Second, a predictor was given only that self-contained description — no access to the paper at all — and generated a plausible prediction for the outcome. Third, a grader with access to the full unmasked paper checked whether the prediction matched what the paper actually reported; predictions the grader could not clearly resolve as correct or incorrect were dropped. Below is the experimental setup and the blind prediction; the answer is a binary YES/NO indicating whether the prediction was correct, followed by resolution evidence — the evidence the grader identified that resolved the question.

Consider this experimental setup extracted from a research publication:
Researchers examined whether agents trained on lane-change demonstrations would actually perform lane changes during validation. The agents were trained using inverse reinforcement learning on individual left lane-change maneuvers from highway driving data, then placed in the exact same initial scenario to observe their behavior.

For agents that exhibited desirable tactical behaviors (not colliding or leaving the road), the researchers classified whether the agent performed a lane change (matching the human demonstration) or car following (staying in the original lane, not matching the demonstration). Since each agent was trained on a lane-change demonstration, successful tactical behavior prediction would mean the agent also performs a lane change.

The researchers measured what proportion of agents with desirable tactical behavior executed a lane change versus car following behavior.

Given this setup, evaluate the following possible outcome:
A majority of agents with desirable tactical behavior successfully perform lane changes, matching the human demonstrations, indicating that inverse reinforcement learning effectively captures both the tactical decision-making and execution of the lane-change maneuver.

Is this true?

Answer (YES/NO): YES